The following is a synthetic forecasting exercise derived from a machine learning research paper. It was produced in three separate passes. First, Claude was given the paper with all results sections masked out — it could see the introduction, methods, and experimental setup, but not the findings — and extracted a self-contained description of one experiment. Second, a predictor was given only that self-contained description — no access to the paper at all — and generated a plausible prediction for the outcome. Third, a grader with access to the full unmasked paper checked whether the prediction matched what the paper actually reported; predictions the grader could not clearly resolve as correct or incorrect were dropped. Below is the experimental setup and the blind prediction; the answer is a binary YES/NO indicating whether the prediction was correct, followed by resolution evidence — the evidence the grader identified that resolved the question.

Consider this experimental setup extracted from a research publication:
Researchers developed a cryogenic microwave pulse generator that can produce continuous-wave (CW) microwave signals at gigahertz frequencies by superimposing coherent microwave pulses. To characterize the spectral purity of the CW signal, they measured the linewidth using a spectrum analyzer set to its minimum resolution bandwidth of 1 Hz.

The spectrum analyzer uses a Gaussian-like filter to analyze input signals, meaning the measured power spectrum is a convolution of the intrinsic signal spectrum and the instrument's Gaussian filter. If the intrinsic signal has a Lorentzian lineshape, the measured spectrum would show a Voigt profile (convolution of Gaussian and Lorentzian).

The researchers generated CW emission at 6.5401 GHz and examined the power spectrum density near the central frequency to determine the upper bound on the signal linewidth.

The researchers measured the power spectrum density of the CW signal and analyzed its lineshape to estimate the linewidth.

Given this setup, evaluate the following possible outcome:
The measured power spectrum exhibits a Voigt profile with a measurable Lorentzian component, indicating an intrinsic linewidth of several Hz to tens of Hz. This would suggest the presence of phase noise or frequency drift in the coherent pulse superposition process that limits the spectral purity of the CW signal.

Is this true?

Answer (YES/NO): NO